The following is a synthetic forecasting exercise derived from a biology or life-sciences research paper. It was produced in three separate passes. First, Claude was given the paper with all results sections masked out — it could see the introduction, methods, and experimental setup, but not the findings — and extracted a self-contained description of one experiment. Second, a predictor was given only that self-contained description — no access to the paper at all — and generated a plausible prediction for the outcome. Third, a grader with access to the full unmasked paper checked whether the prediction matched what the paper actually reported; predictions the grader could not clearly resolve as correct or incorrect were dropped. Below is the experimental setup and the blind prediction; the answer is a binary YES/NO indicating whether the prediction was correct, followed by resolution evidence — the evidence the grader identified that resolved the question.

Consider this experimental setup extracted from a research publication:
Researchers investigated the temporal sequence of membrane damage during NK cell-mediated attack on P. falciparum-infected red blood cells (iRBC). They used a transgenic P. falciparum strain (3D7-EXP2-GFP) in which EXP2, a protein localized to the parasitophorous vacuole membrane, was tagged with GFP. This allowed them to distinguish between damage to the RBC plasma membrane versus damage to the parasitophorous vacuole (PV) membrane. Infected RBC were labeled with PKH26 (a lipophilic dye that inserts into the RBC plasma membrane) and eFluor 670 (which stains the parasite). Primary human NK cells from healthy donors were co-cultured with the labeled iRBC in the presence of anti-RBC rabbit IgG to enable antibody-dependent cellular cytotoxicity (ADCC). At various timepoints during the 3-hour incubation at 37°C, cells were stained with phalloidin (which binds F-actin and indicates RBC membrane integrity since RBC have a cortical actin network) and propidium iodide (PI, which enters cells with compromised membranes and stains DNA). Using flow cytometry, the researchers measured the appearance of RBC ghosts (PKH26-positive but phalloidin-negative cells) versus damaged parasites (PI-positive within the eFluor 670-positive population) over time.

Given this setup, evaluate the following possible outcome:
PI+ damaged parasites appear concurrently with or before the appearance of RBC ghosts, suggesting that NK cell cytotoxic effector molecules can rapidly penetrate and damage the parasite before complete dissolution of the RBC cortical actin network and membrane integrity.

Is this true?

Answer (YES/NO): NO